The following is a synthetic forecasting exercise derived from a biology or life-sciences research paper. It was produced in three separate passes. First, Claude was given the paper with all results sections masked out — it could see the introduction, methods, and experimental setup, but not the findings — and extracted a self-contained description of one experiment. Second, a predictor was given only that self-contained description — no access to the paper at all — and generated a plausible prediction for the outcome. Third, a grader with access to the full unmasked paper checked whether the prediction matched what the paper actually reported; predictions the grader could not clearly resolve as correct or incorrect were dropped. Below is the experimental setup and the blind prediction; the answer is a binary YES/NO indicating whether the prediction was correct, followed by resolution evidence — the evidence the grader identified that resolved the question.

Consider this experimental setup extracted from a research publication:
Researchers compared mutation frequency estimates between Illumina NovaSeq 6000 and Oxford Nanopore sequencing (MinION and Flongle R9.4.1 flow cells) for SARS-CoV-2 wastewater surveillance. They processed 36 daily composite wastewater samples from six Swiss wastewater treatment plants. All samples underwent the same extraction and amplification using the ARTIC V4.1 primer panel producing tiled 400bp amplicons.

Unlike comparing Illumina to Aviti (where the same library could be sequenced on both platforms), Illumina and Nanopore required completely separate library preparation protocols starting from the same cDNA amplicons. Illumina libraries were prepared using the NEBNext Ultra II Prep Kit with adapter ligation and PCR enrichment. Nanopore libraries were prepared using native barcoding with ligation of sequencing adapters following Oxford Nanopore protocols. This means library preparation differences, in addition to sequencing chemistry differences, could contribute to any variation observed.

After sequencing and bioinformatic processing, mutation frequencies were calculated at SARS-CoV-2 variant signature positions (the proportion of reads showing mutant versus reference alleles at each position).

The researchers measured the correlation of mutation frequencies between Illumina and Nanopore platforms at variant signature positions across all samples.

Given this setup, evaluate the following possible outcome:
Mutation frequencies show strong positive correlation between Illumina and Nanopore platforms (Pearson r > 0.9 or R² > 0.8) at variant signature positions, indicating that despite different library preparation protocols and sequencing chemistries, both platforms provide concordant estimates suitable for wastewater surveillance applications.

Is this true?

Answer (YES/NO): NO